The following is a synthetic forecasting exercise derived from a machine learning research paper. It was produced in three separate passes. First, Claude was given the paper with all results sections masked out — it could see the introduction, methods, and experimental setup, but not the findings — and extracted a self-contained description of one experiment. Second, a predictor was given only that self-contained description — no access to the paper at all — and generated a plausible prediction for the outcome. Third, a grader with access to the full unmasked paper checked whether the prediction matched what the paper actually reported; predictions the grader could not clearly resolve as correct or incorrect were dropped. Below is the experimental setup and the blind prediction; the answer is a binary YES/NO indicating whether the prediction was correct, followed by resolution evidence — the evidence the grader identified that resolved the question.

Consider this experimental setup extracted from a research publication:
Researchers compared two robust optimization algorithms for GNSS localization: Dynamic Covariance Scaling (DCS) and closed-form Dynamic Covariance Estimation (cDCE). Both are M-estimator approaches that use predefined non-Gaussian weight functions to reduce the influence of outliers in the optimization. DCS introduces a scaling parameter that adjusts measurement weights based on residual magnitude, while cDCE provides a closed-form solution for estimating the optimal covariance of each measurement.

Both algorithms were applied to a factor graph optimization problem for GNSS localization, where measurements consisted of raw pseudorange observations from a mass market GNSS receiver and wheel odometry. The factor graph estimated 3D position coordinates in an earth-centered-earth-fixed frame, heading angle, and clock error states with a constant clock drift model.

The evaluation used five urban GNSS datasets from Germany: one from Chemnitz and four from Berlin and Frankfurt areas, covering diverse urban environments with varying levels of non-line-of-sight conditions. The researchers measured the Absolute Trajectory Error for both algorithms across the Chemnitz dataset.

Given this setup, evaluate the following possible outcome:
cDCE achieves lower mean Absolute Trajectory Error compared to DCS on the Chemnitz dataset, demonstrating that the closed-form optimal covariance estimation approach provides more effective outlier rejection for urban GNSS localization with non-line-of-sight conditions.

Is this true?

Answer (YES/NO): YES